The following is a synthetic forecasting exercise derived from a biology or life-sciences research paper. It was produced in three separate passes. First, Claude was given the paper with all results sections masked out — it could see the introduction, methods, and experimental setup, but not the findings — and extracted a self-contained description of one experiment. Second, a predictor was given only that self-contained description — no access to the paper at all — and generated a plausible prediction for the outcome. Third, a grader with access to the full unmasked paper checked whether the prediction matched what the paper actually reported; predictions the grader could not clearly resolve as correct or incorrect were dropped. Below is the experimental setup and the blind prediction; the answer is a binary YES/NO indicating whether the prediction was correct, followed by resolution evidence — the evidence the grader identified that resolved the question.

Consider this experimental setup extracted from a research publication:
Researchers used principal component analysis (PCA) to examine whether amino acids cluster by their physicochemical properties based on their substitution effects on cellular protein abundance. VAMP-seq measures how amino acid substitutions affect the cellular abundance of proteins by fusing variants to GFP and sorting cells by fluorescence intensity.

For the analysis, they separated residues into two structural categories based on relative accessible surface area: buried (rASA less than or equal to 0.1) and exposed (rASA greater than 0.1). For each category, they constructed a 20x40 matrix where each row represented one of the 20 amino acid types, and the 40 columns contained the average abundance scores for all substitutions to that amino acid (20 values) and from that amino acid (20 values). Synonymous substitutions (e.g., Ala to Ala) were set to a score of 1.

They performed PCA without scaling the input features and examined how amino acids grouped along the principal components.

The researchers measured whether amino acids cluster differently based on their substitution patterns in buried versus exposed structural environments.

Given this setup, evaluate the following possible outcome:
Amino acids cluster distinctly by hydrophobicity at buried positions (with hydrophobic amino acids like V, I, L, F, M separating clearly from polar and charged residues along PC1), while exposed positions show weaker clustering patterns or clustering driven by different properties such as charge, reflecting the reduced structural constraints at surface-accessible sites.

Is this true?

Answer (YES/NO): YES